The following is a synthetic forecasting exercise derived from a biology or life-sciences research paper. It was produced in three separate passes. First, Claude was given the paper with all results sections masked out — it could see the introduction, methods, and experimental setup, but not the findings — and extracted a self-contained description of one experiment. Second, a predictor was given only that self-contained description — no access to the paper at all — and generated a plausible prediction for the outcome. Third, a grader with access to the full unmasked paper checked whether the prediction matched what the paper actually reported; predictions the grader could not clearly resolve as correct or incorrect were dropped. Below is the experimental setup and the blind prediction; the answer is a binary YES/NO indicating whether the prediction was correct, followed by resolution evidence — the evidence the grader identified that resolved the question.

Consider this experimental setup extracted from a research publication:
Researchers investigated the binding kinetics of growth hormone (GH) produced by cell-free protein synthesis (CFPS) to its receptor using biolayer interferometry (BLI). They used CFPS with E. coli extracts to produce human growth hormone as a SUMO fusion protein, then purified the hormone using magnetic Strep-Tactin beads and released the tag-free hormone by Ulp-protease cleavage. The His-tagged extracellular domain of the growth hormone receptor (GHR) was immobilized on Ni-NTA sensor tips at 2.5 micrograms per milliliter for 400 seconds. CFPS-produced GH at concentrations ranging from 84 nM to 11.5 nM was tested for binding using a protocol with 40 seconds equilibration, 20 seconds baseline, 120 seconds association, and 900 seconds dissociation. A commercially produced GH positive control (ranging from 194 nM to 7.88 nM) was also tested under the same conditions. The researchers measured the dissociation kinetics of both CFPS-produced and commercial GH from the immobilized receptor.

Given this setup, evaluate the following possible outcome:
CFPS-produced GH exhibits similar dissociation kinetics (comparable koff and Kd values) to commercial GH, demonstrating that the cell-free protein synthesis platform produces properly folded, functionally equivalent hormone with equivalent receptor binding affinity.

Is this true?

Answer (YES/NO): NO